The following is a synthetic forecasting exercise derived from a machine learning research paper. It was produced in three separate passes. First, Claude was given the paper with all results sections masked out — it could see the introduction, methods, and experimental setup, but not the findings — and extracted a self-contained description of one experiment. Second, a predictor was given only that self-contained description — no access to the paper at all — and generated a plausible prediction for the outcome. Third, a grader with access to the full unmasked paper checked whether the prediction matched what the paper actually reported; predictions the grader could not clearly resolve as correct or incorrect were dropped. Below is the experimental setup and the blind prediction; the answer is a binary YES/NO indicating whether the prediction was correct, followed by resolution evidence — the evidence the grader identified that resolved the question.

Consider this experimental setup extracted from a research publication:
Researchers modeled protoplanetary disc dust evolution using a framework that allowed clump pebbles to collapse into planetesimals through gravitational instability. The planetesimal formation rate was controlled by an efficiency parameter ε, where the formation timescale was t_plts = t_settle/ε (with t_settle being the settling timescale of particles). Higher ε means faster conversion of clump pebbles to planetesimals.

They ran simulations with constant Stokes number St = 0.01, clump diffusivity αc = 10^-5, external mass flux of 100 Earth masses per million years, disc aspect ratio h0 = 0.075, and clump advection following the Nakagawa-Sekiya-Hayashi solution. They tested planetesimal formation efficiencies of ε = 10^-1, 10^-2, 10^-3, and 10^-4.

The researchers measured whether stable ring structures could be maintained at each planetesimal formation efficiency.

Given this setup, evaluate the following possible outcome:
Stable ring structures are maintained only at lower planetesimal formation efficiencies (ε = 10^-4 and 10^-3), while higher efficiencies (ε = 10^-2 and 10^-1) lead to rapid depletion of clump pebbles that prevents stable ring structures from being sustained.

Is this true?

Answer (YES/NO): NO